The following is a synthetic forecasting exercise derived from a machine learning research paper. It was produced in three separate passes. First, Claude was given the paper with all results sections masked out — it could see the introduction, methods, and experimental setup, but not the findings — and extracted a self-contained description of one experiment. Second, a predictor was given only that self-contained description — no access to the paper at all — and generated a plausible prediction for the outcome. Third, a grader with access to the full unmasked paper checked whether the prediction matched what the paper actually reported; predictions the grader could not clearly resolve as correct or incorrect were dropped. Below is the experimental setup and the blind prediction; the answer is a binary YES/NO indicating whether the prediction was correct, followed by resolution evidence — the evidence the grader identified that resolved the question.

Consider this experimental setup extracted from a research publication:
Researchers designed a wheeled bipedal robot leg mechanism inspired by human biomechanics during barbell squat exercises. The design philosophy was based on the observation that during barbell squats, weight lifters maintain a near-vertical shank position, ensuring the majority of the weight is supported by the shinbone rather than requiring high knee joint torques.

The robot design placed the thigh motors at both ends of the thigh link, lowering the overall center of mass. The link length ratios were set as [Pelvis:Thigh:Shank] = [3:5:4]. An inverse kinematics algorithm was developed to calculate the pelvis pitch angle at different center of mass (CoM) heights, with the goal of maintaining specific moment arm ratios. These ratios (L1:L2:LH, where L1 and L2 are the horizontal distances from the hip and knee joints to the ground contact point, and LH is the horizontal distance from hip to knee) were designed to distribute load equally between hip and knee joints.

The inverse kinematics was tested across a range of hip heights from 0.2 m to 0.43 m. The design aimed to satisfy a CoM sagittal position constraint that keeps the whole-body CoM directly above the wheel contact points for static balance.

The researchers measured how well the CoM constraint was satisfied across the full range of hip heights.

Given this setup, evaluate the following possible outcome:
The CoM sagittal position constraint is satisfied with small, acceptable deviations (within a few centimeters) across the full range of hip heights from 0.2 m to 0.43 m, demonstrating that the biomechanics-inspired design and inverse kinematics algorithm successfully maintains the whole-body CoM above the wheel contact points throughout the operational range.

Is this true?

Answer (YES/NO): NO